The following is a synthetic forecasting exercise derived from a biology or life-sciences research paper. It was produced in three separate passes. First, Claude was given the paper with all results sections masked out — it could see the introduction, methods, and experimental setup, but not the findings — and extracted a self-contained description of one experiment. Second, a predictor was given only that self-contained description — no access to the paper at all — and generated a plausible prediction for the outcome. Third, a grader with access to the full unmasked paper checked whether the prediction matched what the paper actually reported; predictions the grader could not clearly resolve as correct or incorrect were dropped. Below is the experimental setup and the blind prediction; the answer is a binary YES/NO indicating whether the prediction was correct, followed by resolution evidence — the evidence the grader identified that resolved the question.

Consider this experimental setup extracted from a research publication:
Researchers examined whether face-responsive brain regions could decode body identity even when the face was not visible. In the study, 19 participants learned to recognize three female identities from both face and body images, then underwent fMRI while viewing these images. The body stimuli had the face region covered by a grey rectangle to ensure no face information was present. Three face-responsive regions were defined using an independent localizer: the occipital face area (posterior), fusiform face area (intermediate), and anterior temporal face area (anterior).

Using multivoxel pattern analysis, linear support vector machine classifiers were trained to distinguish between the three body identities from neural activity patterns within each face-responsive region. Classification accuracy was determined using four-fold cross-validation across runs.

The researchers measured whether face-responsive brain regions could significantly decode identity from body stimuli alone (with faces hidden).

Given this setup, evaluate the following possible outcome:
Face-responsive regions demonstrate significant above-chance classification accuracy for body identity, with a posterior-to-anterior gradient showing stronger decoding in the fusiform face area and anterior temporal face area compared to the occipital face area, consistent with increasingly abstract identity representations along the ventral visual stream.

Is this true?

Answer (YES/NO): NO